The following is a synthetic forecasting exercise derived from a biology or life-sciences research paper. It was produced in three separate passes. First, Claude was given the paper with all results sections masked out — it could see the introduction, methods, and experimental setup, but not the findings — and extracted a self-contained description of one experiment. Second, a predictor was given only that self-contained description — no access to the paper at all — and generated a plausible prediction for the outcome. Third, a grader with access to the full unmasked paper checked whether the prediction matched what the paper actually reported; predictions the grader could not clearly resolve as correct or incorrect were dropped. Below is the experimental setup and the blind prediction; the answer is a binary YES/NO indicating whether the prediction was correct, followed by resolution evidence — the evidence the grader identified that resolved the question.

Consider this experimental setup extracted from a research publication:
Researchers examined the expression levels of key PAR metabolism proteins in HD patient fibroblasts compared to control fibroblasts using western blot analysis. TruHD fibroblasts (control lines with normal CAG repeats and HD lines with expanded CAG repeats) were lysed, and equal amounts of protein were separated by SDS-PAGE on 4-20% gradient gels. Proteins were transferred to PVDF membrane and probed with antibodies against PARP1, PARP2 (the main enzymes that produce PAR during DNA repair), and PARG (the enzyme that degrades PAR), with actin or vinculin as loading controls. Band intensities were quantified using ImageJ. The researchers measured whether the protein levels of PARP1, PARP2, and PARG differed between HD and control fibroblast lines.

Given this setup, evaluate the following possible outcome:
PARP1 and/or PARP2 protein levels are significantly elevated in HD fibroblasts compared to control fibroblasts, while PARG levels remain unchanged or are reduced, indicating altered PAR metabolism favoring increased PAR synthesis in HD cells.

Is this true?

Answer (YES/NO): NO